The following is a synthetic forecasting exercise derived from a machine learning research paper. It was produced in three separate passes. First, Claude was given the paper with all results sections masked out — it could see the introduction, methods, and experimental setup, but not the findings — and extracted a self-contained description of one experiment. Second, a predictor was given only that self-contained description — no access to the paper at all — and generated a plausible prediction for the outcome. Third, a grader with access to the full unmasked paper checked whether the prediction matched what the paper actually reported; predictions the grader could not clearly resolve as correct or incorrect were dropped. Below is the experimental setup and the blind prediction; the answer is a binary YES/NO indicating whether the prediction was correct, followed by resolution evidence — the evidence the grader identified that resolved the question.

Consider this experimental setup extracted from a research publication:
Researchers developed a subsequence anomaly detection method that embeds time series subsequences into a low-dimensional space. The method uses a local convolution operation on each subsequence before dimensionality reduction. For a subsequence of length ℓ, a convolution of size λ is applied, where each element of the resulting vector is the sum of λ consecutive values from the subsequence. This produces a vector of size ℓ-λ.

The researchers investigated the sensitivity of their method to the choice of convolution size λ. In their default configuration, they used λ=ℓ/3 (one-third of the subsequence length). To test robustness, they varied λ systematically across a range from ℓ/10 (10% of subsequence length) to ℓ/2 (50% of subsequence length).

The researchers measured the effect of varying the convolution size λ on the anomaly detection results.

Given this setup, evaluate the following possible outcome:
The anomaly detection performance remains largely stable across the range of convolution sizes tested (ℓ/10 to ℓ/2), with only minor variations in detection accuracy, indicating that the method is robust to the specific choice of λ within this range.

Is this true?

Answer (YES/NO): YES